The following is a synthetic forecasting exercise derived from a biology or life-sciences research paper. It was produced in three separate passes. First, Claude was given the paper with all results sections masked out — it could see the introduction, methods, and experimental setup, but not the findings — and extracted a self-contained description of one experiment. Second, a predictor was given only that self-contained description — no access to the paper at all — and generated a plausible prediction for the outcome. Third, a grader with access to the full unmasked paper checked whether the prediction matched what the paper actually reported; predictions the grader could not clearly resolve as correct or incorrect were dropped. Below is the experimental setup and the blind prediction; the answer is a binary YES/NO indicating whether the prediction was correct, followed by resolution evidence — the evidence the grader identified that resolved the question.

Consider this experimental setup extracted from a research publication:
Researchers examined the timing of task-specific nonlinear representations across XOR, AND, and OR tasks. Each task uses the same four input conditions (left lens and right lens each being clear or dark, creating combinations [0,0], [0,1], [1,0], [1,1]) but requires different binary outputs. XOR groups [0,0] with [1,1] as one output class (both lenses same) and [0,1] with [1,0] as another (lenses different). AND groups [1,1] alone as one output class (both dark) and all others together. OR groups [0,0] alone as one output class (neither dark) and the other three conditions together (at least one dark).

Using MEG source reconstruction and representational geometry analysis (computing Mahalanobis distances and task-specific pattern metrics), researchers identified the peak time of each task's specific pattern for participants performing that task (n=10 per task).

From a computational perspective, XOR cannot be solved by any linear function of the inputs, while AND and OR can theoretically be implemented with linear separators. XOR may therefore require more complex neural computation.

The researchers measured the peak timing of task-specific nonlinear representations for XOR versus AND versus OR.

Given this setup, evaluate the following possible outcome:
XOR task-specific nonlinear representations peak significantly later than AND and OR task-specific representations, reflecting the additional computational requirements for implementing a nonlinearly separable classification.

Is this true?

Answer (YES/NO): NO